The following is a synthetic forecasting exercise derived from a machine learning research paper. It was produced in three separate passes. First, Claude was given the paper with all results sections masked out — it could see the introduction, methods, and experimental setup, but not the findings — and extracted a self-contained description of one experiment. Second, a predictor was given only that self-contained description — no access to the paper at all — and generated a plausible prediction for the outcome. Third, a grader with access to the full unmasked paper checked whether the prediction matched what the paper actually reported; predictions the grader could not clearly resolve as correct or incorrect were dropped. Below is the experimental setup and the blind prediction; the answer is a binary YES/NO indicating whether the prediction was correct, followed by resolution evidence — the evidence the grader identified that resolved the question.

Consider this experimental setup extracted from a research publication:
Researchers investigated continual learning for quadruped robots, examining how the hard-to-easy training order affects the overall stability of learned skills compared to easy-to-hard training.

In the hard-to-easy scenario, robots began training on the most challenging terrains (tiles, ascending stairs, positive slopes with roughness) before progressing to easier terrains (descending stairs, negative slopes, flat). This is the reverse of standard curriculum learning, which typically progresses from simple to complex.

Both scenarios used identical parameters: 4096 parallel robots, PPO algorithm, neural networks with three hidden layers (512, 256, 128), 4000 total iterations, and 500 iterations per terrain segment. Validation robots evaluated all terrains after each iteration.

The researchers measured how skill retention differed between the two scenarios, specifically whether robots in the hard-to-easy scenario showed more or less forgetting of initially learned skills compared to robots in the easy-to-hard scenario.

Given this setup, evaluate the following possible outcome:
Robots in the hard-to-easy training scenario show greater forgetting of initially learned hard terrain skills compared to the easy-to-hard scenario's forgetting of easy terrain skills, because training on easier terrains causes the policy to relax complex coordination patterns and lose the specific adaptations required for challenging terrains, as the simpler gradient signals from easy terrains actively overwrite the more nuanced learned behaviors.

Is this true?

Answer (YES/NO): NO